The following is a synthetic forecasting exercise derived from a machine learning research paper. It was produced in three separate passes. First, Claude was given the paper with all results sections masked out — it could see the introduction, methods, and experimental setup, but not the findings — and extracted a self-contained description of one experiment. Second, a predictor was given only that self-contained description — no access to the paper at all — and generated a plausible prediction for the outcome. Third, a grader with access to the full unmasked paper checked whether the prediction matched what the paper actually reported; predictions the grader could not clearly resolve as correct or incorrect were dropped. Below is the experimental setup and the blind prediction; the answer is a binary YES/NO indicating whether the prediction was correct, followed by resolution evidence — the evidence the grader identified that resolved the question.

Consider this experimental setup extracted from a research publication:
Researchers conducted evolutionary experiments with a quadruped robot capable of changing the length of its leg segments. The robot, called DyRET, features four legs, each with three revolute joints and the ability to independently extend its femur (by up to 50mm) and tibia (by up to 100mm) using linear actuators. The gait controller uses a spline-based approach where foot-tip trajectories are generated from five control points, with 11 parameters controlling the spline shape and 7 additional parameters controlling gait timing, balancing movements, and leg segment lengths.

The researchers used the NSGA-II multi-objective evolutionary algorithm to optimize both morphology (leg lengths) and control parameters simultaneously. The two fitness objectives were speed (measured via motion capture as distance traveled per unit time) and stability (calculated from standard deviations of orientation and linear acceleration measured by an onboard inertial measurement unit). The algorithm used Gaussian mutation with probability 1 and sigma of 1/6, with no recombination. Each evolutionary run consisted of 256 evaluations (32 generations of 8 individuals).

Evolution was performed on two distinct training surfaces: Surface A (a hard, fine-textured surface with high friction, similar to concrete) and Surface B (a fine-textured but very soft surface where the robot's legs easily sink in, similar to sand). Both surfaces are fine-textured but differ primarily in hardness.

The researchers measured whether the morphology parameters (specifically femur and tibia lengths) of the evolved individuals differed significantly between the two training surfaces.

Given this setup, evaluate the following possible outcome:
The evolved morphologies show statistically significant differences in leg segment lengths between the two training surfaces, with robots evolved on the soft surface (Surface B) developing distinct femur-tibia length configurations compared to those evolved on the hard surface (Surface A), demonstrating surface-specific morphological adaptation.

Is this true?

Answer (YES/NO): NO